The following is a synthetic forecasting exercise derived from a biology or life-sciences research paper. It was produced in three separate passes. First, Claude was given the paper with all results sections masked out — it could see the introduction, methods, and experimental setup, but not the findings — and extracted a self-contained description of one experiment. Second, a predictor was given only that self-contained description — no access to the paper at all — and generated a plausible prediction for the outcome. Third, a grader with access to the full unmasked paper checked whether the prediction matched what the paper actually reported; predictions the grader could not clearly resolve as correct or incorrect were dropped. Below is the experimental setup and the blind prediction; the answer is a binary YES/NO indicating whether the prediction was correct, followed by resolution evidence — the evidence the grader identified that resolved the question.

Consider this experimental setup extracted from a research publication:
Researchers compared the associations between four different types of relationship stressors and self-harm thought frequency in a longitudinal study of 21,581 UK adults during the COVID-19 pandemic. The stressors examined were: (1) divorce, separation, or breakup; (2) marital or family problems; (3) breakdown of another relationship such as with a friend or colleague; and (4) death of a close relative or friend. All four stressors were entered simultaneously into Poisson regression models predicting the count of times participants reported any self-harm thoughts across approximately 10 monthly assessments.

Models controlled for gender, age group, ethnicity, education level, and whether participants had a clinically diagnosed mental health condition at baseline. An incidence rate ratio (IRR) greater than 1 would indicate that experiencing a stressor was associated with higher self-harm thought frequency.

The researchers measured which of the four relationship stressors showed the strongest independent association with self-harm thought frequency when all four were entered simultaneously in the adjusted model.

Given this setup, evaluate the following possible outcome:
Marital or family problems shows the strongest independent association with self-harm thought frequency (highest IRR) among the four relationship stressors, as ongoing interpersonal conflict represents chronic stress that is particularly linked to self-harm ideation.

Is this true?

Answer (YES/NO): YES